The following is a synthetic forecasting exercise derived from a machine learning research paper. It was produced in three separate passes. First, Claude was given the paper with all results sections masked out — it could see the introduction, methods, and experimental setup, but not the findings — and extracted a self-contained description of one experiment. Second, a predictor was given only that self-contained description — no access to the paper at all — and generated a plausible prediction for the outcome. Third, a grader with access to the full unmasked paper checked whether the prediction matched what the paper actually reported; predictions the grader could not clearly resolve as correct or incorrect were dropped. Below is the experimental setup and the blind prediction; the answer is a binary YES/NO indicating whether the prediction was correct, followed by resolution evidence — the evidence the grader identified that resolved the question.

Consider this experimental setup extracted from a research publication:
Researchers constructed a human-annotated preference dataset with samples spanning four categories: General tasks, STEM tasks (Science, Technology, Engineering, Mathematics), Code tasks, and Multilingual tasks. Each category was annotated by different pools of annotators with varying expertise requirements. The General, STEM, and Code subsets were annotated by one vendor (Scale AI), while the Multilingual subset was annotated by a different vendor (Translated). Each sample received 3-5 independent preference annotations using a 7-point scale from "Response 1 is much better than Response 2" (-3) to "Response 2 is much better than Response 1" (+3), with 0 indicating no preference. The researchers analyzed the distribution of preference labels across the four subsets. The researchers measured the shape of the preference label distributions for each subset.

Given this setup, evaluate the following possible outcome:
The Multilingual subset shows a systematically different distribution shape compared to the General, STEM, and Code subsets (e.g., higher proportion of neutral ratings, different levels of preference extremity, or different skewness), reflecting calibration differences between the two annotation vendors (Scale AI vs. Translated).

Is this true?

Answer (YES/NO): YES